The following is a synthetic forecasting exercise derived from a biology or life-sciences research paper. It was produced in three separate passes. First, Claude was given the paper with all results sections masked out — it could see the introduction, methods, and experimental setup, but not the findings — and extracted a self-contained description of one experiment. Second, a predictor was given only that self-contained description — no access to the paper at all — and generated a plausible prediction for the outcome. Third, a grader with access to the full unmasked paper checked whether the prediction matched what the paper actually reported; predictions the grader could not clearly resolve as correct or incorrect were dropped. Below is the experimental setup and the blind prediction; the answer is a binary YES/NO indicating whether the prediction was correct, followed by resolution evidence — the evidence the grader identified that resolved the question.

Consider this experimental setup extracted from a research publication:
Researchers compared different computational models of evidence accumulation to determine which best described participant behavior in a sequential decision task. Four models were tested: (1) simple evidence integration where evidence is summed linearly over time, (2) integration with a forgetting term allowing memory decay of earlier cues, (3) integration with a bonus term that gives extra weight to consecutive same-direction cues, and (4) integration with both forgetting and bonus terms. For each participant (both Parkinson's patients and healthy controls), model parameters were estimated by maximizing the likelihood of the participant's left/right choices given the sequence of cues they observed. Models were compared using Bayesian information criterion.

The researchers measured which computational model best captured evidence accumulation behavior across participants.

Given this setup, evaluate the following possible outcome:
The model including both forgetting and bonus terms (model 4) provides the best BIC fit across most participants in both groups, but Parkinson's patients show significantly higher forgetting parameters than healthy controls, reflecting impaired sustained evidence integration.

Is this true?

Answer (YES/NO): NO